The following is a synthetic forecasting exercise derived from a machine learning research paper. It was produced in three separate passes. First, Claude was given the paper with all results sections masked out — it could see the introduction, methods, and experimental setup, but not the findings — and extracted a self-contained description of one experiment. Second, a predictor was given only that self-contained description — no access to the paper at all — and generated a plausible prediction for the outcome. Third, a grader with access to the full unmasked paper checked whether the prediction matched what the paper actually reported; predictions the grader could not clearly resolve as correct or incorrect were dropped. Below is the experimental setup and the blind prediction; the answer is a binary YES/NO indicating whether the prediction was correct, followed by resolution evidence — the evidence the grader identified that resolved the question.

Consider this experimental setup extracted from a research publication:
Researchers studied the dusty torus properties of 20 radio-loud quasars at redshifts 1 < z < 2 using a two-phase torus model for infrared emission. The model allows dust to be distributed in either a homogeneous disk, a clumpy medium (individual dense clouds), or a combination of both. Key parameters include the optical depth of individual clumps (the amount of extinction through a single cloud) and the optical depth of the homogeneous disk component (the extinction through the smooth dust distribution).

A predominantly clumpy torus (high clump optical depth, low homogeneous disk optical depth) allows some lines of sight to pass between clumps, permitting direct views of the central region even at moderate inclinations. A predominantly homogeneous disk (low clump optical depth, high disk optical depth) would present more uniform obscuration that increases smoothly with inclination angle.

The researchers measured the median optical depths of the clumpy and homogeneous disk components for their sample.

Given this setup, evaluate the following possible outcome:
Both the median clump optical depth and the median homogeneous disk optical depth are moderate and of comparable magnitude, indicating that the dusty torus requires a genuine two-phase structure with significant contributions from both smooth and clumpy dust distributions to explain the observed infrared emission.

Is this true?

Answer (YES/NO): NO